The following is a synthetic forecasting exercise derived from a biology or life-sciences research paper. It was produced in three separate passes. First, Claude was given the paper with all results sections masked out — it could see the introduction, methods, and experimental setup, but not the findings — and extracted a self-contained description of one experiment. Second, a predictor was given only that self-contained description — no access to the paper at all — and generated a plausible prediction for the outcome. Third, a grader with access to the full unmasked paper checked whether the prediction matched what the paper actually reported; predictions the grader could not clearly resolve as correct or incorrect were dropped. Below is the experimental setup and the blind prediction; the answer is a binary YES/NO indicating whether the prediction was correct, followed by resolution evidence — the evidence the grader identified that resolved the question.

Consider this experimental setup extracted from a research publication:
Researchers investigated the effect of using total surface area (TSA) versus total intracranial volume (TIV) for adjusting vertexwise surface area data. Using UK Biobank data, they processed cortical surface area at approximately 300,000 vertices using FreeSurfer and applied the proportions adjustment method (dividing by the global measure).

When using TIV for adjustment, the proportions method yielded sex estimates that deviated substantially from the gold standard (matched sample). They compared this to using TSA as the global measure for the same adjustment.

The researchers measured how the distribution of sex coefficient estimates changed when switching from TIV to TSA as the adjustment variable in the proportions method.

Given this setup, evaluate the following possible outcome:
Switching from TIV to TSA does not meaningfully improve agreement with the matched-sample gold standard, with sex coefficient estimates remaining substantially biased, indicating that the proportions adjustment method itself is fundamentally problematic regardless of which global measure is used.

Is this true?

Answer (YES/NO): NO